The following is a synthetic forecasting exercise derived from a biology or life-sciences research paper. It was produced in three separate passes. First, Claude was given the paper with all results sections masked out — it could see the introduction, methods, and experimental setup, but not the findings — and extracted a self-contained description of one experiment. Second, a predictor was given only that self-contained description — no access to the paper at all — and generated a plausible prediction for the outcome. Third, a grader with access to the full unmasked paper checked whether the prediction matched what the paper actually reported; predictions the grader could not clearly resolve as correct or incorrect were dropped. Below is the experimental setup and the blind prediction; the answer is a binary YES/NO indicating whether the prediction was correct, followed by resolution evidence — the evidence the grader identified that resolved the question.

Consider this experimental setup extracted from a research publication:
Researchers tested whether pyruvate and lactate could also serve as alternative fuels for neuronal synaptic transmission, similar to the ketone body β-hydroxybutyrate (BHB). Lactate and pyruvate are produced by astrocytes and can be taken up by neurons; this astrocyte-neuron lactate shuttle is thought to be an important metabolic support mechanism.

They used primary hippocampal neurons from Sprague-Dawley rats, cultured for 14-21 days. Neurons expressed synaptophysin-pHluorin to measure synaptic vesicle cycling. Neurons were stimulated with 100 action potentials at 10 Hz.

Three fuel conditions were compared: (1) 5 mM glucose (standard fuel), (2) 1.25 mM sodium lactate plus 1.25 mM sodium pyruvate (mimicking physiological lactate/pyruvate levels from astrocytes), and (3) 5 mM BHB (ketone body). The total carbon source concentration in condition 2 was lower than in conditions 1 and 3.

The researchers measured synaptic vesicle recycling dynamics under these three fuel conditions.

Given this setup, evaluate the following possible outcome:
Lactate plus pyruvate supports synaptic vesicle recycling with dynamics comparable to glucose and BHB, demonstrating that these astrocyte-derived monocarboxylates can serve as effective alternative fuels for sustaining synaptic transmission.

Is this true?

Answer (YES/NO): YES